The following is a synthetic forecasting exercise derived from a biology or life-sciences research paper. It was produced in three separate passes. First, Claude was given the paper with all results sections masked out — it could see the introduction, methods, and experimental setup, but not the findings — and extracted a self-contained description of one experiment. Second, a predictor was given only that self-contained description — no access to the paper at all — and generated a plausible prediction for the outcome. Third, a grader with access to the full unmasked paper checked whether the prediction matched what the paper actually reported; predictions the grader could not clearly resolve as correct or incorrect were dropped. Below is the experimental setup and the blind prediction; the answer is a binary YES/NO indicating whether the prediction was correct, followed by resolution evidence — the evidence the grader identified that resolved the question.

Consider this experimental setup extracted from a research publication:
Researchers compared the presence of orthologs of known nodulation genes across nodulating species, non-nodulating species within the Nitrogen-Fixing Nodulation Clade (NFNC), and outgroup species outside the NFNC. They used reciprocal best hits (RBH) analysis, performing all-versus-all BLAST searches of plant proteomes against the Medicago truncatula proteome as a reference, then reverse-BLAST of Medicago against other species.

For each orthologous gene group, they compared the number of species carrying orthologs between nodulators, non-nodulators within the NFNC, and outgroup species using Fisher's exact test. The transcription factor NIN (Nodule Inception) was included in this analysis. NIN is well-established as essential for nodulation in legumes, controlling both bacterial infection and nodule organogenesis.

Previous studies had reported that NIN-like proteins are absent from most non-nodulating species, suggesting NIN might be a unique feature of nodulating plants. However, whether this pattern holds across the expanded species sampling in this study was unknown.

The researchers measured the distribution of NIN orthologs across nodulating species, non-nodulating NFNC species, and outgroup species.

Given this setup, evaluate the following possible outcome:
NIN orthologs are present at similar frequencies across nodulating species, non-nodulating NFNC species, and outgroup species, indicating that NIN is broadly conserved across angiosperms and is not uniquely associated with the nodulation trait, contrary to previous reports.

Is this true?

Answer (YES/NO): NO